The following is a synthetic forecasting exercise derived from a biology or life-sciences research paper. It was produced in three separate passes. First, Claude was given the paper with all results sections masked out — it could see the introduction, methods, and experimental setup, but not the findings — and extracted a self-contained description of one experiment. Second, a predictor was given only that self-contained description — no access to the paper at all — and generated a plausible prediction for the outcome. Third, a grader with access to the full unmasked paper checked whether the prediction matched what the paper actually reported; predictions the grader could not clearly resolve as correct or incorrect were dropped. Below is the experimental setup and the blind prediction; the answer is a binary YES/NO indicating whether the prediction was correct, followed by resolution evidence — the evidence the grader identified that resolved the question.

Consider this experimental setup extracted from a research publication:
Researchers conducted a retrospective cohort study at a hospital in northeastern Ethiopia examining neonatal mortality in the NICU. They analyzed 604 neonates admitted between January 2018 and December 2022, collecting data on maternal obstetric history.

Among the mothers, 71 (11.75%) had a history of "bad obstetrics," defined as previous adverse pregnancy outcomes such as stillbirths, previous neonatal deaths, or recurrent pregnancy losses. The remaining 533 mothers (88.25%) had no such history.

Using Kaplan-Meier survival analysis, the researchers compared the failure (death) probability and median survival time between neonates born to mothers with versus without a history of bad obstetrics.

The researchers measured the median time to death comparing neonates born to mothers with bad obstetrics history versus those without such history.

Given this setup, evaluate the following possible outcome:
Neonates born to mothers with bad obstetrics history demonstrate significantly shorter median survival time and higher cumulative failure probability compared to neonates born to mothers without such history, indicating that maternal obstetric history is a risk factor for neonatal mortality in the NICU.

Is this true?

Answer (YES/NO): YES